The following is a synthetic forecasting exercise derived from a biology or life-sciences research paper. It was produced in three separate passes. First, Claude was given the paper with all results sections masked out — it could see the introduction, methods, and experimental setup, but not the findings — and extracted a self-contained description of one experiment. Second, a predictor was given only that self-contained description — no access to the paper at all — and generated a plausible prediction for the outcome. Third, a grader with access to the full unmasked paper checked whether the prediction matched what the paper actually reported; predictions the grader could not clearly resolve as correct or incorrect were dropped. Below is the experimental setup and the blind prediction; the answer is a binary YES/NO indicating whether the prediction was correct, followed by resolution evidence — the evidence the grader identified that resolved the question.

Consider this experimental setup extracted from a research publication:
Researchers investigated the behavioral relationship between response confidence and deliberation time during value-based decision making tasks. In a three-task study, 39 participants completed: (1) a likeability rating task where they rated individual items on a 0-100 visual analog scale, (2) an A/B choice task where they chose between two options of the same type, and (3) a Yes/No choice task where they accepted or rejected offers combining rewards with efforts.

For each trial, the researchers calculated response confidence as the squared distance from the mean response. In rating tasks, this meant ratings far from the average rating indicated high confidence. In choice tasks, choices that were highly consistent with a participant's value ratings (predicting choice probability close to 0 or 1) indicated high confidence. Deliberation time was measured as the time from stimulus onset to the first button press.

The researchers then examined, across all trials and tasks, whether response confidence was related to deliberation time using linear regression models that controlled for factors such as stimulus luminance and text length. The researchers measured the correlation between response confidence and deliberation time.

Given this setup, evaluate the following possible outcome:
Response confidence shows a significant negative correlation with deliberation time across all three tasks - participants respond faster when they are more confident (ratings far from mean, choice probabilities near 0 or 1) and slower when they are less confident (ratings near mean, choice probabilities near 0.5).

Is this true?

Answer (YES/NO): YES